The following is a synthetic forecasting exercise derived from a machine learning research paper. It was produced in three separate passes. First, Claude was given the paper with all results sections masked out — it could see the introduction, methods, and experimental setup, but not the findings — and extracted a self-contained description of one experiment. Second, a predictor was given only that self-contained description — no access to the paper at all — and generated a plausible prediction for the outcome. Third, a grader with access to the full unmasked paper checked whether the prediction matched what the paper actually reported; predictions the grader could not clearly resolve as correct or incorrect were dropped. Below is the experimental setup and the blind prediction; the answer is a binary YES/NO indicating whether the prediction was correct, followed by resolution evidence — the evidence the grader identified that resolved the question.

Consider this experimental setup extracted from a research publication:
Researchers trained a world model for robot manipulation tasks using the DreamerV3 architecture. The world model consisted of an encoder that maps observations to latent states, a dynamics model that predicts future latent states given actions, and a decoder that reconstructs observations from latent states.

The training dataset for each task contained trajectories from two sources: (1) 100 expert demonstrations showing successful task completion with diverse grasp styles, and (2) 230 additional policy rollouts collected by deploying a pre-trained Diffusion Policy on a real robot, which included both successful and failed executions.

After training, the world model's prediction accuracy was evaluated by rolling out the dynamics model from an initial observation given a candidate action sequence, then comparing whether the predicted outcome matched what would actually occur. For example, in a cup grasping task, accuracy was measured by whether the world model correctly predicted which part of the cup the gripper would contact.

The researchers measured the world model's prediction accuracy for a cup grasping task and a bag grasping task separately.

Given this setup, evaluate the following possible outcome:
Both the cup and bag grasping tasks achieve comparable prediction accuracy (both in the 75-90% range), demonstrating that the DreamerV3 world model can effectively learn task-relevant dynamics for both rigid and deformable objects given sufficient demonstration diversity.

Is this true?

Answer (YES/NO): YES